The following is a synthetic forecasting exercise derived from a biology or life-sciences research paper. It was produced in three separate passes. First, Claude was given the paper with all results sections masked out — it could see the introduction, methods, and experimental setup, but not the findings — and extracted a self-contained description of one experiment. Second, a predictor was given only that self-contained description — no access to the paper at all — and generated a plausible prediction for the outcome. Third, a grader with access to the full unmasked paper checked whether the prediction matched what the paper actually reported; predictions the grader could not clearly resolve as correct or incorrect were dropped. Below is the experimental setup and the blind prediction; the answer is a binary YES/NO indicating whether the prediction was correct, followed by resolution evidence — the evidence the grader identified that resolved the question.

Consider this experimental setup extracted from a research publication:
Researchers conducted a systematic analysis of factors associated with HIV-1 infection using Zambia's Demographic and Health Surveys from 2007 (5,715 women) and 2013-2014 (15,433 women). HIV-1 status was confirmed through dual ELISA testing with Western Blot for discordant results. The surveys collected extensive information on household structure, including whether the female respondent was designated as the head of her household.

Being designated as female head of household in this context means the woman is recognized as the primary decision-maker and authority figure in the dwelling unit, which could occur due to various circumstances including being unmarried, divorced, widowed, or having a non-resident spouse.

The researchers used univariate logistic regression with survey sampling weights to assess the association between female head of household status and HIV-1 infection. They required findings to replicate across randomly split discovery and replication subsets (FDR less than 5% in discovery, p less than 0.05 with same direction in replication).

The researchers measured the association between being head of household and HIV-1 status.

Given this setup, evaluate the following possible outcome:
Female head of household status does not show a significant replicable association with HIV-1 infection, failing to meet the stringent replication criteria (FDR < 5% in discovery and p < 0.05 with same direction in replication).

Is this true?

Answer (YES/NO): NO